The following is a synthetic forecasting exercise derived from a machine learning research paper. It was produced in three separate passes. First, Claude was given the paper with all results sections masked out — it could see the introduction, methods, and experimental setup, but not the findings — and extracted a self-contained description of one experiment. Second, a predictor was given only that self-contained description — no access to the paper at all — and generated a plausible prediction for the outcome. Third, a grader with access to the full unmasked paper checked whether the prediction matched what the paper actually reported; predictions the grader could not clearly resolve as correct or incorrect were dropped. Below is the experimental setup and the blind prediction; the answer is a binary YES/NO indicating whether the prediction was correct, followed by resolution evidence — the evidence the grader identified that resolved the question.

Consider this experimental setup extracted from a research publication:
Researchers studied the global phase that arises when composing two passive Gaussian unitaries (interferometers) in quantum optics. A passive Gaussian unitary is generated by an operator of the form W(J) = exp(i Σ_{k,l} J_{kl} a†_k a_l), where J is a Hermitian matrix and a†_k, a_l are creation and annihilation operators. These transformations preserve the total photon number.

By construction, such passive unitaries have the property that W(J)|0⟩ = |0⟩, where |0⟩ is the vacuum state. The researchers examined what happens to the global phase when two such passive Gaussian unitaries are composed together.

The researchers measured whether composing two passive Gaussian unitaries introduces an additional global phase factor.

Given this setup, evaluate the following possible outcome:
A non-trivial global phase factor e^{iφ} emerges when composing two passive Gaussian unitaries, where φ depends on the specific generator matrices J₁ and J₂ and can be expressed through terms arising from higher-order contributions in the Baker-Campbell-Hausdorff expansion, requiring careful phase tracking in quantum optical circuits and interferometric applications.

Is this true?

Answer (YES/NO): NO